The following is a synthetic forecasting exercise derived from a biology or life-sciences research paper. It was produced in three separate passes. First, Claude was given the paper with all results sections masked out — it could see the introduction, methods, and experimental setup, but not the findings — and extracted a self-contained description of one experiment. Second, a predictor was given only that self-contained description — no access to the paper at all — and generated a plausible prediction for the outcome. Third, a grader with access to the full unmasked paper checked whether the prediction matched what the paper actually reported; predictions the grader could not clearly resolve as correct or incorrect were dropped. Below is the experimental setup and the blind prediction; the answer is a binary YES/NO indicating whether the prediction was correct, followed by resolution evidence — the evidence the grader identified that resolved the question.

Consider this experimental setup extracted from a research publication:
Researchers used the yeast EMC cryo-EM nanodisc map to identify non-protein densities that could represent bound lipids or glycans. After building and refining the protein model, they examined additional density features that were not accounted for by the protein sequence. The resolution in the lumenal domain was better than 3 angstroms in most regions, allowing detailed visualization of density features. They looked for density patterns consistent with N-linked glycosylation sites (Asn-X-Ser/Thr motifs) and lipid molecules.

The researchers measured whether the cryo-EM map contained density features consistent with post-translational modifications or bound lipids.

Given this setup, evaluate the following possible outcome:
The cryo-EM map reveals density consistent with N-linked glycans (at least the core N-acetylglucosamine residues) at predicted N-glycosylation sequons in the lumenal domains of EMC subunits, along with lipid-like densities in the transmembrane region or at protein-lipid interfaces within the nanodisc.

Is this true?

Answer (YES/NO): YES